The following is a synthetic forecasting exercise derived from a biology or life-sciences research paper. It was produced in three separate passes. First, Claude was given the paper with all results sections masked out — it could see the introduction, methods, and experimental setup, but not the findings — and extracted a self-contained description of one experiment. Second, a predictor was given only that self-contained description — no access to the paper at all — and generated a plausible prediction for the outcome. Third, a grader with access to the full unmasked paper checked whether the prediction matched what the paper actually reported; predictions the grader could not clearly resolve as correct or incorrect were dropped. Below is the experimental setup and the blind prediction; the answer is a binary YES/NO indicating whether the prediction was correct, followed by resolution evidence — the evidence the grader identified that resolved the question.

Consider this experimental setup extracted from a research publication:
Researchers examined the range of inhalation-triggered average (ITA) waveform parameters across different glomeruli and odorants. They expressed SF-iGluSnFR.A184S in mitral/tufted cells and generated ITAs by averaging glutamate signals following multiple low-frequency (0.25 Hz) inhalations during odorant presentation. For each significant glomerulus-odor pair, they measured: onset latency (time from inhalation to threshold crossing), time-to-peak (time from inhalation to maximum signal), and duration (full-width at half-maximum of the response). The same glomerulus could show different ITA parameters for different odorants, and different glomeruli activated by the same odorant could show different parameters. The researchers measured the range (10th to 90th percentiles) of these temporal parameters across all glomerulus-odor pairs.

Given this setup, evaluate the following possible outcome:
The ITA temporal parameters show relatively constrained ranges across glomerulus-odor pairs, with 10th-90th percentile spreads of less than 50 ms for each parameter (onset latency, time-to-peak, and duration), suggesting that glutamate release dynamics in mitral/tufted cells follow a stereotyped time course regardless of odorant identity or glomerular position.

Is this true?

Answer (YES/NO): NO